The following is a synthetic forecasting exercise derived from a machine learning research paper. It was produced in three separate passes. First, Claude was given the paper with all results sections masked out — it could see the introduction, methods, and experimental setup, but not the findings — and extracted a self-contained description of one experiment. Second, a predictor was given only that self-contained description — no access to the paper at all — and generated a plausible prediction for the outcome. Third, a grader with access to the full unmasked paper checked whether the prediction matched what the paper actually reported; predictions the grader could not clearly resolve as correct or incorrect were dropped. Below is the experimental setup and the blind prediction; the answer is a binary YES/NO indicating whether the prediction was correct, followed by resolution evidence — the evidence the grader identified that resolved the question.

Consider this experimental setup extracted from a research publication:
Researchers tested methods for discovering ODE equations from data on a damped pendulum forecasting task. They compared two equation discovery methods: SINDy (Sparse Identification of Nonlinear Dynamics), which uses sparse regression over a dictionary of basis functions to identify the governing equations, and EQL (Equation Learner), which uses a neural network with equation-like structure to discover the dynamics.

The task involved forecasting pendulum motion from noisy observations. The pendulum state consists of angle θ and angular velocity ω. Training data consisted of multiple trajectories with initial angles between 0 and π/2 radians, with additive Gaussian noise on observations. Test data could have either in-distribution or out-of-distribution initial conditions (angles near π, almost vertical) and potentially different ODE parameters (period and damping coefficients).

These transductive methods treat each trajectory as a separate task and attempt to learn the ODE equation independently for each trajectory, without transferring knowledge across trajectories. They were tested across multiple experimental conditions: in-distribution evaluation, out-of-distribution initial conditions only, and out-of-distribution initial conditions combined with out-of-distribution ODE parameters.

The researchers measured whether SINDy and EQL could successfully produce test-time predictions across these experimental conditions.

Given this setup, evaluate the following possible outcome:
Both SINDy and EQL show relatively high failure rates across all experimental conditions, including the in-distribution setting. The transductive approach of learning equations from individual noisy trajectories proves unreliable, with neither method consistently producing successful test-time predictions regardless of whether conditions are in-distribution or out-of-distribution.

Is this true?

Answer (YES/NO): YES